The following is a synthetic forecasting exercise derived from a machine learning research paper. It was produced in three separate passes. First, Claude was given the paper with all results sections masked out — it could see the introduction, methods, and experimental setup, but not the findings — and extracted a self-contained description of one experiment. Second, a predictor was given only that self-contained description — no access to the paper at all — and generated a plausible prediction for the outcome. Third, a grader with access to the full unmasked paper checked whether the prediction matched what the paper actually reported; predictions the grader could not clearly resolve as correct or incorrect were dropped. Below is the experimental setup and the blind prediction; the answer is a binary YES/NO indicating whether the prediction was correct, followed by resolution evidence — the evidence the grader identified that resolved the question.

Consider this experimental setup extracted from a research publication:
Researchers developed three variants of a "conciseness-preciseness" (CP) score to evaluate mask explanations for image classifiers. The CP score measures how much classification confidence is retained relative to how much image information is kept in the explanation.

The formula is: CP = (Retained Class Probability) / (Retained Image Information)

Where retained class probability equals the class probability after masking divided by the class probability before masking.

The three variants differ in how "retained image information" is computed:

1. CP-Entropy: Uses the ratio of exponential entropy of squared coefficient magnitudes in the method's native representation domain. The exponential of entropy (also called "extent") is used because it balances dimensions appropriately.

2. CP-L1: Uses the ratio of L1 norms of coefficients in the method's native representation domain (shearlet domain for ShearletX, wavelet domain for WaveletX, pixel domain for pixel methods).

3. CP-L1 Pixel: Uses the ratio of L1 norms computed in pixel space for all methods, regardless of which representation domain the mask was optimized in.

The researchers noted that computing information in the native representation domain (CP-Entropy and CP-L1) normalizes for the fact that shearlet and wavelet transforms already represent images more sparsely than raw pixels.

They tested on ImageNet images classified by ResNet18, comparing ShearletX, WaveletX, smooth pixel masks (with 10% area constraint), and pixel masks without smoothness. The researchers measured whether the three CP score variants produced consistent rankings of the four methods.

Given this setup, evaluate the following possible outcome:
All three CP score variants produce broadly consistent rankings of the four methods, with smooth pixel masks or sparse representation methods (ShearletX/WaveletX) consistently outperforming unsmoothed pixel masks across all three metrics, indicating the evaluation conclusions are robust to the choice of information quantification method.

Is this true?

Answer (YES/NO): NO